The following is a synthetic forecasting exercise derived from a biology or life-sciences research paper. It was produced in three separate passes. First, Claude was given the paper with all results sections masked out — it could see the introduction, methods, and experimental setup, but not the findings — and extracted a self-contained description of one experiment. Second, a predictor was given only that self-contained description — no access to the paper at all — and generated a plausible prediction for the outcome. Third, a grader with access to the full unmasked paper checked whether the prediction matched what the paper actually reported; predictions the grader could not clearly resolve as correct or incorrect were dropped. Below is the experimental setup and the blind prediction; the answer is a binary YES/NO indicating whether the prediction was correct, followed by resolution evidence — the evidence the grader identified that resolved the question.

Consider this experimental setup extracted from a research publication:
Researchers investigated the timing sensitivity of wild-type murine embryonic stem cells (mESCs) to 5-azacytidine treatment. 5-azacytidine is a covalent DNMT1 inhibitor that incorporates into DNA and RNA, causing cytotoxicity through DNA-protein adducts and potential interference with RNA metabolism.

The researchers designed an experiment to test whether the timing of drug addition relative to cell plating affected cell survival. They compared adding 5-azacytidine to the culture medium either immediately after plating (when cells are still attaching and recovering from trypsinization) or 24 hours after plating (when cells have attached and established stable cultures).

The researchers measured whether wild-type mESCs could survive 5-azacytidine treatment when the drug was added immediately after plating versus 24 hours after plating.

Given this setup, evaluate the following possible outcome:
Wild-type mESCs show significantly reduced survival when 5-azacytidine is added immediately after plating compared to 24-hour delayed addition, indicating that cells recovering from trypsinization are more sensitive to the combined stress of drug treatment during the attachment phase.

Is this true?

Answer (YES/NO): YES